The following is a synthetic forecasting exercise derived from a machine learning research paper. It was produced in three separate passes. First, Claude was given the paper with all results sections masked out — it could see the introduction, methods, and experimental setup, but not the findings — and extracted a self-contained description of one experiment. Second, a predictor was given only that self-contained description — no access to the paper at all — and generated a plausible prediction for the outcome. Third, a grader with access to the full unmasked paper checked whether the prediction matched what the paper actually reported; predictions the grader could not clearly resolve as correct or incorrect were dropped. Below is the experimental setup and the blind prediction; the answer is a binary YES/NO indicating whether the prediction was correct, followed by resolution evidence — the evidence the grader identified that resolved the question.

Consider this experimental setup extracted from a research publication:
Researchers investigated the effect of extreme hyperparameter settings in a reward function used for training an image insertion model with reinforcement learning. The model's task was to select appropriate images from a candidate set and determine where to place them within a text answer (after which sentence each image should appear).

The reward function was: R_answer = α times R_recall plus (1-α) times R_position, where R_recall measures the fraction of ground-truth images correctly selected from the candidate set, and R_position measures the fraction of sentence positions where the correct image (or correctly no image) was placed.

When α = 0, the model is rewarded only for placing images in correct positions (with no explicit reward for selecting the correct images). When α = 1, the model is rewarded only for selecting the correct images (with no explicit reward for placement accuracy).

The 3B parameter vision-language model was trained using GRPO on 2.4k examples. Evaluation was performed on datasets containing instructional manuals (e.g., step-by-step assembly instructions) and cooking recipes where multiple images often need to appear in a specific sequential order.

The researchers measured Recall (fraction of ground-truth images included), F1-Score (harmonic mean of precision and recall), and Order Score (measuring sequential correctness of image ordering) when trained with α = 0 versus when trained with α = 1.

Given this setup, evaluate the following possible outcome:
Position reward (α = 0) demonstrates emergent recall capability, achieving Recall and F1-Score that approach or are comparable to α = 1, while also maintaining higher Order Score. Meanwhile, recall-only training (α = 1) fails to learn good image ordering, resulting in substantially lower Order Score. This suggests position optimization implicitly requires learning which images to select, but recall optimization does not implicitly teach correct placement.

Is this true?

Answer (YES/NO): NO